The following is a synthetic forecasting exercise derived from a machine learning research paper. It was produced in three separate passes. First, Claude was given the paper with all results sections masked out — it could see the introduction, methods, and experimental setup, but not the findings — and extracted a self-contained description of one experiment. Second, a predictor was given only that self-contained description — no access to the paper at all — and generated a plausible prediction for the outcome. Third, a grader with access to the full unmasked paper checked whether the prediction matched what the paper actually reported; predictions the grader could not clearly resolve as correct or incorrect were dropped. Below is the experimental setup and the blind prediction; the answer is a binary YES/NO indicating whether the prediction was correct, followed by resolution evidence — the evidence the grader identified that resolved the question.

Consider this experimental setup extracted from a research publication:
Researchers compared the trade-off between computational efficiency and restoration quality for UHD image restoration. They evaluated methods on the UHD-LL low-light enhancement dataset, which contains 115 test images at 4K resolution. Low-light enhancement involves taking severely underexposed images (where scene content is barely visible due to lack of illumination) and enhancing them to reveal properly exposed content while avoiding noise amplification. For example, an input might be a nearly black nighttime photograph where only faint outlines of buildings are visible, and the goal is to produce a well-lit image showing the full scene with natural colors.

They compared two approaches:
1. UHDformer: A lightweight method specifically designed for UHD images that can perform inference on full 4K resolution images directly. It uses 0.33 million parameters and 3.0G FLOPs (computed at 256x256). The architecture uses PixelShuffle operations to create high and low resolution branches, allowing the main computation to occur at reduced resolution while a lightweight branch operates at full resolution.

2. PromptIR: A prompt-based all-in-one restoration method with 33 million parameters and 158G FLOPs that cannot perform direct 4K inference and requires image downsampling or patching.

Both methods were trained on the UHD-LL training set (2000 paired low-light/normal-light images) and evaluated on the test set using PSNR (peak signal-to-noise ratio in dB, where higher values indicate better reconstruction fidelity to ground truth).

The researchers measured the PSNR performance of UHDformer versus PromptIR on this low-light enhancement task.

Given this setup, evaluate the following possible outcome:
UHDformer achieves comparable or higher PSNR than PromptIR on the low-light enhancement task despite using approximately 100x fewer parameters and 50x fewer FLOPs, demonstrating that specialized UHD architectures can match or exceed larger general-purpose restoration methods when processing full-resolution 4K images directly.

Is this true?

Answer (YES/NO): NO